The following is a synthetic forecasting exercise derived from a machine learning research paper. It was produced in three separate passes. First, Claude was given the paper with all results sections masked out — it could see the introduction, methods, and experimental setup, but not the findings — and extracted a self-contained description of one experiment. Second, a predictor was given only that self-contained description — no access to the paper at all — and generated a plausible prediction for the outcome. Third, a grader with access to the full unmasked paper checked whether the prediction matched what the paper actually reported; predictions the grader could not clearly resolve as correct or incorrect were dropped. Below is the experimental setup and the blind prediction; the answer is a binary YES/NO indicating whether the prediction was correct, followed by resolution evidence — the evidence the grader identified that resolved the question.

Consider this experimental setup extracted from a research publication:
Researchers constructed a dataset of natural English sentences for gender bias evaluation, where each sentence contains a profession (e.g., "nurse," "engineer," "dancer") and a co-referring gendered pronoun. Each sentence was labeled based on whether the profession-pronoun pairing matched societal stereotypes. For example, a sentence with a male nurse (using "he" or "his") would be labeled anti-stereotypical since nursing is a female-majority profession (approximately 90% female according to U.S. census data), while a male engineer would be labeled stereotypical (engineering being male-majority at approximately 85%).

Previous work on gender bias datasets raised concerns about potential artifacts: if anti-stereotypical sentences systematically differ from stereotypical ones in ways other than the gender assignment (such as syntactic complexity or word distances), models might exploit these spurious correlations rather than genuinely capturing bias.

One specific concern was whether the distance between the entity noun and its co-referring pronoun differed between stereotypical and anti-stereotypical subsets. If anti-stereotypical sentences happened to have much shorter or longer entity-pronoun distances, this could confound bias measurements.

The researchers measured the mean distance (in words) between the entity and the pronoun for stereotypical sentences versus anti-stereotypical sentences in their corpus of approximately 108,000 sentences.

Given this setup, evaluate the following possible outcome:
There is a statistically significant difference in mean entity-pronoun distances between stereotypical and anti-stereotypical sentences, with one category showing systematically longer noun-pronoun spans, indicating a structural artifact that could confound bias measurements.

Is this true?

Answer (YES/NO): NO